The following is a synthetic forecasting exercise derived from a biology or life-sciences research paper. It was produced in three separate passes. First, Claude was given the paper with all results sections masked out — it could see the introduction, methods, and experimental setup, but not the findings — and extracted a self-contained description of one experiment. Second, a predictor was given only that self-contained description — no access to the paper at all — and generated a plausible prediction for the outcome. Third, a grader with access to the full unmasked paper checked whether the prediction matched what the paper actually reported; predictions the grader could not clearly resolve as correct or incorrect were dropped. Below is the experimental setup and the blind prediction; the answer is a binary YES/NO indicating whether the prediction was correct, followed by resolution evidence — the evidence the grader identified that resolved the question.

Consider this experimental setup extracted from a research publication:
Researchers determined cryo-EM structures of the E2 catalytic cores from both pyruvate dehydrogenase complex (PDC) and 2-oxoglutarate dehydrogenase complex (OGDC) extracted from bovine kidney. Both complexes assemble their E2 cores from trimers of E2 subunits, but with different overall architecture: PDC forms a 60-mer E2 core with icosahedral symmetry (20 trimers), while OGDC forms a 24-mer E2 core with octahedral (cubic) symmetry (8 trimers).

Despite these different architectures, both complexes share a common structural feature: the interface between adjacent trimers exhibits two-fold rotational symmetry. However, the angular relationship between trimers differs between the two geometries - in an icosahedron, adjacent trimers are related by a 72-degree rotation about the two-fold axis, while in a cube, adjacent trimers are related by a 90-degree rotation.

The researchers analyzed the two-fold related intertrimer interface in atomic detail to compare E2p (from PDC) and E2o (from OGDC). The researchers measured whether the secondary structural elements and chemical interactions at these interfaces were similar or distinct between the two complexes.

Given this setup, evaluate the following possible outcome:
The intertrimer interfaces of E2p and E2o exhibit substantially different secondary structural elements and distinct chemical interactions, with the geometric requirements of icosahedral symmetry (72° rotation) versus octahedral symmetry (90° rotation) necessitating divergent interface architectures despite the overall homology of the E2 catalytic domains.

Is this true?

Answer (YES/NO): YES